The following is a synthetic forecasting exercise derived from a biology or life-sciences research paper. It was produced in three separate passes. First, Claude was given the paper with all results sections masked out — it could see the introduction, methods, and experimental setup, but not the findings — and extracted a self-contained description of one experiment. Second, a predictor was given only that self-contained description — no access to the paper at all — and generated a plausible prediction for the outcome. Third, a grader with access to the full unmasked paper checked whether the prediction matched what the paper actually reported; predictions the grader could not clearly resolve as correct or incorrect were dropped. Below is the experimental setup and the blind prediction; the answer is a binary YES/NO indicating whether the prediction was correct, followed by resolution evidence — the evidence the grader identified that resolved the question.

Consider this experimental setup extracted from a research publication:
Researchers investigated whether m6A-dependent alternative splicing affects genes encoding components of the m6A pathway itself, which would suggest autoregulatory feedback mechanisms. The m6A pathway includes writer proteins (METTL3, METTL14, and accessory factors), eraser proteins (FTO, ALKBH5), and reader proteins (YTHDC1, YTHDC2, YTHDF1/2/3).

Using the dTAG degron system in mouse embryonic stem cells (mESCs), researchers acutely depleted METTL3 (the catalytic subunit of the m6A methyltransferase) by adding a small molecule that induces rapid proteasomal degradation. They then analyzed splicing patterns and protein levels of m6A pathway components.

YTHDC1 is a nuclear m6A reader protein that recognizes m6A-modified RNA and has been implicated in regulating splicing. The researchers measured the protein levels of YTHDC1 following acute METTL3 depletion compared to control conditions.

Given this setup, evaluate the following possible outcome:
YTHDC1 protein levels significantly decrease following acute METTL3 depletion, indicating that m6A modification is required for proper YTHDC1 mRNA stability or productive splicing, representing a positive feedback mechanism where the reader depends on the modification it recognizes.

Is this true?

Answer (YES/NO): NO